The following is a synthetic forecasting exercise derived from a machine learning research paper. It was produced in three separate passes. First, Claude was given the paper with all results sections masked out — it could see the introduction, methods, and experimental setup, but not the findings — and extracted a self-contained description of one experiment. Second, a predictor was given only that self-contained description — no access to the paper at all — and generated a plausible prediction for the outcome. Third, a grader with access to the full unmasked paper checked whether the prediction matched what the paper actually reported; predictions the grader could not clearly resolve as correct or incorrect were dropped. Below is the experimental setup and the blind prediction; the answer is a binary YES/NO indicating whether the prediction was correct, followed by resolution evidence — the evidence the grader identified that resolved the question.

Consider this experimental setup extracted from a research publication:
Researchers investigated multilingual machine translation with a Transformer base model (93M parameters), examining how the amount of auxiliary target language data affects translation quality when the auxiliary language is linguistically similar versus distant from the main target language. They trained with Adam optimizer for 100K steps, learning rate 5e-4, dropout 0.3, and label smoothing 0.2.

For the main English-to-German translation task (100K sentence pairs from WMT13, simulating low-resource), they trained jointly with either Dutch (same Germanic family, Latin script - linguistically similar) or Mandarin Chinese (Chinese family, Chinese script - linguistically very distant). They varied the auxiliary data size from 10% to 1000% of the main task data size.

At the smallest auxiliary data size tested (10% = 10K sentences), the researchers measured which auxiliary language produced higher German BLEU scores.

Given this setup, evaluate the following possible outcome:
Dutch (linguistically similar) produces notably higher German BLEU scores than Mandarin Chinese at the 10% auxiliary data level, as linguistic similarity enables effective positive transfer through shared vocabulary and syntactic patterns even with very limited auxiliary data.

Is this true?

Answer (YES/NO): NO